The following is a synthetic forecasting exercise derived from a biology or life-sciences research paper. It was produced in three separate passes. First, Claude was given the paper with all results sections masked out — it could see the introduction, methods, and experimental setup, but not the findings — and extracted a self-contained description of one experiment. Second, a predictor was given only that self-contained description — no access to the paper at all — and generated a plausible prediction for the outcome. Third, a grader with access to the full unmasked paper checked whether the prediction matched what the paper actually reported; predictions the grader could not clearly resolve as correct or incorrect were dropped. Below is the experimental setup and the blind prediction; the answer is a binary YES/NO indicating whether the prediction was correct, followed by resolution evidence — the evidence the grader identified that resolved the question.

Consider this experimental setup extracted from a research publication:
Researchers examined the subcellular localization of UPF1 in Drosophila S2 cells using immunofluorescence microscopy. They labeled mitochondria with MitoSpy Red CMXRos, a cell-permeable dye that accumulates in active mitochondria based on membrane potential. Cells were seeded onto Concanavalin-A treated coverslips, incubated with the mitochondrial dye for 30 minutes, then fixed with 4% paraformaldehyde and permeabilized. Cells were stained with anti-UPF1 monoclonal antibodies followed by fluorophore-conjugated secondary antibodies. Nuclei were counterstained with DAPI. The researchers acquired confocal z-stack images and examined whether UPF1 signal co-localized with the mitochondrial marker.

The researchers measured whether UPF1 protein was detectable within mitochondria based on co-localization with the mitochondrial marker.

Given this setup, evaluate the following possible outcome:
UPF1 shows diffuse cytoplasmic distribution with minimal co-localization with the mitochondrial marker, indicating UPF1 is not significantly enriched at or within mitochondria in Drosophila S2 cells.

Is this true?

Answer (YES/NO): NO